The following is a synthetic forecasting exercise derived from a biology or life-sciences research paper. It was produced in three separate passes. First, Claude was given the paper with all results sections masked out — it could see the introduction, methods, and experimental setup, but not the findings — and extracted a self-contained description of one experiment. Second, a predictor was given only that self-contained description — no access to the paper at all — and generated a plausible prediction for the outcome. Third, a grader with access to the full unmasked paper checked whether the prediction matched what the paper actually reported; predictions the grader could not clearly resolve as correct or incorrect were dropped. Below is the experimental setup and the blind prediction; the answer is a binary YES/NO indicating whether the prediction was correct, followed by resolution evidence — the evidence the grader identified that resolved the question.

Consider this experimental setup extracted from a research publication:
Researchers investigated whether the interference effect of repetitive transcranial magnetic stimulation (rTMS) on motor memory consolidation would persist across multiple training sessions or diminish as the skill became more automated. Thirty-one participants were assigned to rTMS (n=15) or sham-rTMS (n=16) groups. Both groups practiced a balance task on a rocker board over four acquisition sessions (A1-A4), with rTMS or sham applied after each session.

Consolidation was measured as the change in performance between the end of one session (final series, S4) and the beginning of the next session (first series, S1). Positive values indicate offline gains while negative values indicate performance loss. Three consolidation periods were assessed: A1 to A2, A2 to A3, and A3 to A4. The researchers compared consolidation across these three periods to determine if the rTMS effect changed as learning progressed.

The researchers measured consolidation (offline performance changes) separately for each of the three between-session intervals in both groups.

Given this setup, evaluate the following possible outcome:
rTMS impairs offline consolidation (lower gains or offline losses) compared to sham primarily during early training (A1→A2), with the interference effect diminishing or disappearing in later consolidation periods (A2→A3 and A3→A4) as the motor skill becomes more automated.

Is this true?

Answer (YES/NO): NO